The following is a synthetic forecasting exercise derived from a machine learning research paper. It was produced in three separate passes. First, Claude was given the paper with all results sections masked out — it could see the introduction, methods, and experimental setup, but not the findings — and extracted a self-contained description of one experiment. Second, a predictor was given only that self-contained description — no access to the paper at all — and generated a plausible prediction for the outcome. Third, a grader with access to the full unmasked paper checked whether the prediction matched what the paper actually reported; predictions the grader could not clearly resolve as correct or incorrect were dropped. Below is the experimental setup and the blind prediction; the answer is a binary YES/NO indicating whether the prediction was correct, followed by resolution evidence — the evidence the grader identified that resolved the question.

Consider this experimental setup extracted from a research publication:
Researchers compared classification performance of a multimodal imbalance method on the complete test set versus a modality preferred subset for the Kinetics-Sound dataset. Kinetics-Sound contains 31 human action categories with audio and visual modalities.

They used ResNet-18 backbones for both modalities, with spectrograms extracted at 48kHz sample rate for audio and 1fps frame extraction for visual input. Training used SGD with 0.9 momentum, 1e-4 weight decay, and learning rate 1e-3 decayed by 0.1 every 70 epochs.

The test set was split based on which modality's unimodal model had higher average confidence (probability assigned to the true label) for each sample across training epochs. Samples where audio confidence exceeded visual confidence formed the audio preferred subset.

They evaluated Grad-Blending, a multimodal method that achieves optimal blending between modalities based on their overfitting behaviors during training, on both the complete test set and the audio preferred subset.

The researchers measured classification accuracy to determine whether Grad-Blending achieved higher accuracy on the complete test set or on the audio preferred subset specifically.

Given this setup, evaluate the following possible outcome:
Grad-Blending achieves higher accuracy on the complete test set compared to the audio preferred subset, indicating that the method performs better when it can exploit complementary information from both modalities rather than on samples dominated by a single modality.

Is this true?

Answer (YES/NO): YES